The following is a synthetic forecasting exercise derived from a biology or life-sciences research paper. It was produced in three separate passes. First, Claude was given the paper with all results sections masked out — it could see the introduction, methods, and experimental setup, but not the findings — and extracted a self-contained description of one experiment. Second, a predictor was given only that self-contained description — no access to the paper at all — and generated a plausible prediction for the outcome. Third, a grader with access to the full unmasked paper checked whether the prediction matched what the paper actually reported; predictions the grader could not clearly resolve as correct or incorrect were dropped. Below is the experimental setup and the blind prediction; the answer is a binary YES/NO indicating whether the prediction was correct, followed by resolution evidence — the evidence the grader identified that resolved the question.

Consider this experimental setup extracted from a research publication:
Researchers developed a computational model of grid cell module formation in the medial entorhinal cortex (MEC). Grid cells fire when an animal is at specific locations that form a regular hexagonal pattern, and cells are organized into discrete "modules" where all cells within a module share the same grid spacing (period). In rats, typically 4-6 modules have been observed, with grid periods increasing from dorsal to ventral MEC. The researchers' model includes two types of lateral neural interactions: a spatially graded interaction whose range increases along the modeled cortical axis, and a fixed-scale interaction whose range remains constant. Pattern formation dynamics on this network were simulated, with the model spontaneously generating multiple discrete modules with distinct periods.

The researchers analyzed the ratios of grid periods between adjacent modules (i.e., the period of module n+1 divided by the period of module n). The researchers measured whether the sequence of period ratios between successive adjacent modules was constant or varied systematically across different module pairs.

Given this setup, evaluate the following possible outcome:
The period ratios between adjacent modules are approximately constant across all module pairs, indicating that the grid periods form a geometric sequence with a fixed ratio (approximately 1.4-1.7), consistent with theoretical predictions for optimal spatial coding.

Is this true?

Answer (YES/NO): NO